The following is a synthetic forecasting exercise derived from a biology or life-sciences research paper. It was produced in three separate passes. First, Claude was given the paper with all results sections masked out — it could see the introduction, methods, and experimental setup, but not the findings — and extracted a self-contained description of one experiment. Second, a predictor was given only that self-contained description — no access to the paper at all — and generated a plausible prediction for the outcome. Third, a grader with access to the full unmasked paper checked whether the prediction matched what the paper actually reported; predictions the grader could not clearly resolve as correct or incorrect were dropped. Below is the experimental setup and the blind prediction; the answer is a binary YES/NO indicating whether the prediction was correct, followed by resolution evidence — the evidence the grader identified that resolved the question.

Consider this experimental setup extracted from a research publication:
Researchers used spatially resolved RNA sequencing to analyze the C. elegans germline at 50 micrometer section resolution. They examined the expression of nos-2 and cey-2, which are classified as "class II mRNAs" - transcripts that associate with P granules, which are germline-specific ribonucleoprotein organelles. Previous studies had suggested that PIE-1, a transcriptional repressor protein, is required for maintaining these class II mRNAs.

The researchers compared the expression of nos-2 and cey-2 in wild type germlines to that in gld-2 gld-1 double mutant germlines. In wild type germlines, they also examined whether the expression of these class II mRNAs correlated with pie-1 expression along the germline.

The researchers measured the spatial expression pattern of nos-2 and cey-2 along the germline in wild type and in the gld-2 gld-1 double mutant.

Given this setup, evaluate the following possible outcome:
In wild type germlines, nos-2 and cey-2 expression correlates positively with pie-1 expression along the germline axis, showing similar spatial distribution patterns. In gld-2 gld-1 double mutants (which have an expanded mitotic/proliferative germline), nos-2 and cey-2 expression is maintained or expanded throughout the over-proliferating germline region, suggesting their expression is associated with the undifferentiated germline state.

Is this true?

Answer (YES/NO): NO